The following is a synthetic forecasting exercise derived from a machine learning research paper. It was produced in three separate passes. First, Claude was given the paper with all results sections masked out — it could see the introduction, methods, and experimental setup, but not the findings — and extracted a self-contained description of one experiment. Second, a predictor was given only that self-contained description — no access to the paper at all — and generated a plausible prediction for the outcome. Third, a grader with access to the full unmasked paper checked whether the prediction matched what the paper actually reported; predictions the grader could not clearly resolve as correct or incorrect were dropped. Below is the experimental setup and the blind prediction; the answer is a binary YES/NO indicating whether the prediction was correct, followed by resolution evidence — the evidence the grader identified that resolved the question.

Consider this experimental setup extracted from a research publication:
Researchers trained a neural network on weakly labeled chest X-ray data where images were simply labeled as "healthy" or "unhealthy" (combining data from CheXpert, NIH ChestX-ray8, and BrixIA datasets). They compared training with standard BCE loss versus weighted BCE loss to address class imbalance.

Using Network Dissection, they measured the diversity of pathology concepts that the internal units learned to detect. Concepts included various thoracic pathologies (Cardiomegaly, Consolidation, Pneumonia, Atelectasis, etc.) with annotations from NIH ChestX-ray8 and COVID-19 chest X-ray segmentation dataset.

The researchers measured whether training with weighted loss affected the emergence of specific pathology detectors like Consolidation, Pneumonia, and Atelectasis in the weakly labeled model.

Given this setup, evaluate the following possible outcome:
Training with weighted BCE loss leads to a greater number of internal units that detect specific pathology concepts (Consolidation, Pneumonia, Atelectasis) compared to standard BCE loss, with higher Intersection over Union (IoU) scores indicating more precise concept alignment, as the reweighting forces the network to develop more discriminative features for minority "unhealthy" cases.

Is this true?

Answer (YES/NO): NO